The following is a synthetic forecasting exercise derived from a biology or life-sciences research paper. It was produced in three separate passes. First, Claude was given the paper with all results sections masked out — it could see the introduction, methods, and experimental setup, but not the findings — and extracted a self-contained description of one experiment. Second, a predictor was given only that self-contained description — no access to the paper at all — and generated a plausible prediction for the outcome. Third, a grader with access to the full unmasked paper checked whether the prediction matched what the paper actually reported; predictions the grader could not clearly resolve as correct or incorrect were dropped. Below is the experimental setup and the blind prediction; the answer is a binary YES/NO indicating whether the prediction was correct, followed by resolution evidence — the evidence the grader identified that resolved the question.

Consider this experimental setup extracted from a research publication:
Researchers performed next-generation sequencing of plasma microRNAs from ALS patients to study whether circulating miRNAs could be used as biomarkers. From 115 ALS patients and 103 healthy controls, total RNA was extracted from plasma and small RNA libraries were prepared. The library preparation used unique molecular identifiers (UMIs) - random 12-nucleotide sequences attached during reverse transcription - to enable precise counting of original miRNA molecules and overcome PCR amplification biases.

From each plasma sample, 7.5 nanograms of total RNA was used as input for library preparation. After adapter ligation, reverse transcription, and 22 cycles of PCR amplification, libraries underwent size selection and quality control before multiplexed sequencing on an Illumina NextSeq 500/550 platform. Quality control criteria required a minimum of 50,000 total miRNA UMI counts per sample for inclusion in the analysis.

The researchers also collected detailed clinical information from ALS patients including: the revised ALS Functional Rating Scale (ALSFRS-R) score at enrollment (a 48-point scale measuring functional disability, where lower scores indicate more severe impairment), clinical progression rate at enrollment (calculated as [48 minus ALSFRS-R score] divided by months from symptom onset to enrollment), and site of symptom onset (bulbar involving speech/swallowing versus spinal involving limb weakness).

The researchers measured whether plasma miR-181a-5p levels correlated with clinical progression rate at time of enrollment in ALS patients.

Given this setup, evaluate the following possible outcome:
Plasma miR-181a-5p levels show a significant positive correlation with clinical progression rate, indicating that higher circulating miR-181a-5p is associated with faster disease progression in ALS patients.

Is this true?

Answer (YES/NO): NO